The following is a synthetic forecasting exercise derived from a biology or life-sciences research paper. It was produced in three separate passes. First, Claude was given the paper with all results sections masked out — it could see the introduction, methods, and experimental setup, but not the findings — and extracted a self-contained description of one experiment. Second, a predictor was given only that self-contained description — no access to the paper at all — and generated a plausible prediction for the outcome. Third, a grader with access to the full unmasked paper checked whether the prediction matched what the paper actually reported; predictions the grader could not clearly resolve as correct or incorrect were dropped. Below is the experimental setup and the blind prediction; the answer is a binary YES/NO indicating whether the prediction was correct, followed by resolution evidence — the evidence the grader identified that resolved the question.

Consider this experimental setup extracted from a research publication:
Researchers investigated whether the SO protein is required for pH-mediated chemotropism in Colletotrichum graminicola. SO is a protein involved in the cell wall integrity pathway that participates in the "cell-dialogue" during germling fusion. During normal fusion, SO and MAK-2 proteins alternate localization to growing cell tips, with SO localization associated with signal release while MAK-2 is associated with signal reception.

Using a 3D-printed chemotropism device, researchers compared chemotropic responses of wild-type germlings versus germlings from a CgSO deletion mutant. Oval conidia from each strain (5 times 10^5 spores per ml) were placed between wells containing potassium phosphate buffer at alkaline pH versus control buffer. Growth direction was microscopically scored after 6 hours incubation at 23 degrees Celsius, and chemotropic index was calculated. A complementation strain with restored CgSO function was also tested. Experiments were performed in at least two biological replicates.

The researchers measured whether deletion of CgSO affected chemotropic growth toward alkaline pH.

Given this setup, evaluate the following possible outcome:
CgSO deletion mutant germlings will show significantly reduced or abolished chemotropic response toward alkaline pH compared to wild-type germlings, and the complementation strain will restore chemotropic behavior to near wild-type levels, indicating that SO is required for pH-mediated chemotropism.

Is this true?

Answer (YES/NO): YES